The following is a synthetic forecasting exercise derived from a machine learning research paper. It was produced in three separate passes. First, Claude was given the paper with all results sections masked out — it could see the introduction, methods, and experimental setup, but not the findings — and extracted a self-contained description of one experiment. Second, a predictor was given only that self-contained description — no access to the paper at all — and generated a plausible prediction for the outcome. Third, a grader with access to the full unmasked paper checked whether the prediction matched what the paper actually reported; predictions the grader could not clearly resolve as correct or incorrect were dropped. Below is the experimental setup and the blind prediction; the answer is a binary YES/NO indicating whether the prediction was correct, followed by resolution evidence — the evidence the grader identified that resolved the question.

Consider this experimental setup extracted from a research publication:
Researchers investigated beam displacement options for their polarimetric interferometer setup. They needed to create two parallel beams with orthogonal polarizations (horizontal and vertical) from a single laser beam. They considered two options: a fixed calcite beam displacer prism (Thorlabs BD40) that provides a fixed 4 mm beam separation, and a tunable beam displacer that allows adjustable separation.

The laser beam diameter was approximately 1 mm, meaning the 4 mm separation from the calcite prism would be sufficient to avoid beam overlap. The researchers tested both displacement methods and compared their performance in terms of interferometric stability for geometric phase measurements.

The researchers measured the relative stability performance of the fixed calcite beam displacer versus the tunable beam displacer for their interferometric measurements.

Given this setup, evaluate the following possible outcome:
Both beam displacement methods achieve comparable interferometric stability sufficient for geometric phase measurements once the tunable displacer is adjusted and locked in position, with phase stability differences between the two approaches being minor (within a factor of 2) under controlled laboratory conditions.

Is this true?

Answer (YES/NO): NO